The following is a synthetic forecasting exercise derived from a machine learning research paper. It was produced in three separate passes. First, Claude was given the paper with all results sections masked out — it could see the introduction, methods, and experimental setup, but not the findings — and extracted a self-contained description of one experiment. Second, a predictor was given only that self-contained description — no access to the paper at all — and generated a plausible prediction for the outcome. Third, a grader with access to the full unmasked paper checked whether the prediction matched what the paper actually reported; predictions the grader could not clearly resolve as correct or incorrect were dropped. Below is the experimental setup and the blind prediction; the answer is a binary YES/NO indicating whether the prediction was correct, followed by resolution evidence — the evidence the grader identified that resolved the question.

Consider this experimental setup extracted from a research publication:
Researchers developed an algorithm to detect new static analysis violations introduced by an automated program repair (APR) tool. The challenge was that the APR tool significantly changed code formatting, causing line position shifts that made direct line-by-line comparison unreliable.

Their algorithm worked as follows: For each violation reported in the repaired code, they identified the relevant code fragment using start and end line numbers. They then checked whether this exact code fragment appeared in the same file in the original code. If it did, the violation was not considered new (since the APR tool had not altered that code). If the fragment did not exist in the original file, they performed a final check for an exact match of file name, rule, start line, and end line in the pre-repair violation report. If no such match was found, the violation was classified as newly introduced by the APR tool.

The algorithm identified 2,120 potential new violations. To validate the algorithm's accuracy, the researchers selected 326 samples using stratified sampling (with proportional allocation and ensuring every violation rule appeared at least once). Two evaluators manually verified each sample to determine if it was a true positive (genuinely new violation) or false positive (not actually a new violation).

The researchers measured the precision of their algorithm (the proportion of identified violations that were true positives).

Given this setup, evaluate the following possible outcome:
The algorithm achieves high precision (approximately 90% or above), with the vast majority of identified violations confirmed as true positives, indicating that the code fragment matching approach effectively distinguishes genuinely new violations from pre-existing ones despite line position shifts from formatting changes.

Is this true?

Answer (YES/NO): NO